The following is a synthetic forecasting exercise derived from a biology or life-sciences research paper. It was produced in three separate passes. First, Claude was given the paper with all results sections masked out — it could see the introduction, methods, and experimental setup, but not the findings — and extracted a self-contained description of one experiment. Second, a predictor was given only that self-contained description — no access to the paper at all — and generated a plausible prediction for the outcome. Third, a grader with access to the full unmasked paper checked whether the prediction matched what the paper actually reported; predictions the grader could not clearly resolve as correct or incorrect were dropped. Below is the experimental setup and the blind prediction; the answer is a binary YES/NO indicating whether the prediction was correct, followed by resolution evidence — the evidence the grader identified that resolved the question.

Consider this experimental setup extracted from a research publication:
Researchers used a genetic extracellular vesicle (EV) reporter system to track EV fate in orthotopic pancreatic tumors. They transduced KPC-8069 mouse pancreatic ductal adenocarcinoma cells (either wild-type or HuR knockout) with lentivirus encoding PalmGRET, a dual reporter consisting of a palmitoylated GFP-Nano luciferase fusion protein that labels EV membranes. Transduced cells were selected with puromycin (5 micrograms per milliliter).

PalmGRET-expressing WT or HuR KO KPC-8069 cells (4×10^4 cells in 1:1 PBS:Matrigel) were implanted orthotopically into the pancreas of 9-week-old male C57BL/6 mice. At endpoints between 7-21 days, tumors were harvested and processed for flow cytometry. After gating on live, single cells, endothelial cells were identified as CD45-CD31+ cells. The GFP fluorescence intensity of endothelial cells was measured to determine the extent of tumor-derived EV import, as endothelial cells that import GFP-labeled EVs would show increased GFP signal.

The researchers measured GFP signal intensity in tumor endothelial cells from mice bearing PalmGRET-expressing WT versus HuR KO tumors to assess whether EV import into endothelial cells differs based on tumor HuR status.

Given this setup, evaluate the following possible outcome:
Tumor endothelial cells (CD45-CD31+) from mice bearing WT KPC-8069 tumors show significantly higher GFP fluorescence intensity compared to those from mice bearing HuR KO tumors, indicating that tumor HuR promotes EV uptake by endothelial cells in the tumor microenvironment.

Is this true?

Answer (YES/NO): NO